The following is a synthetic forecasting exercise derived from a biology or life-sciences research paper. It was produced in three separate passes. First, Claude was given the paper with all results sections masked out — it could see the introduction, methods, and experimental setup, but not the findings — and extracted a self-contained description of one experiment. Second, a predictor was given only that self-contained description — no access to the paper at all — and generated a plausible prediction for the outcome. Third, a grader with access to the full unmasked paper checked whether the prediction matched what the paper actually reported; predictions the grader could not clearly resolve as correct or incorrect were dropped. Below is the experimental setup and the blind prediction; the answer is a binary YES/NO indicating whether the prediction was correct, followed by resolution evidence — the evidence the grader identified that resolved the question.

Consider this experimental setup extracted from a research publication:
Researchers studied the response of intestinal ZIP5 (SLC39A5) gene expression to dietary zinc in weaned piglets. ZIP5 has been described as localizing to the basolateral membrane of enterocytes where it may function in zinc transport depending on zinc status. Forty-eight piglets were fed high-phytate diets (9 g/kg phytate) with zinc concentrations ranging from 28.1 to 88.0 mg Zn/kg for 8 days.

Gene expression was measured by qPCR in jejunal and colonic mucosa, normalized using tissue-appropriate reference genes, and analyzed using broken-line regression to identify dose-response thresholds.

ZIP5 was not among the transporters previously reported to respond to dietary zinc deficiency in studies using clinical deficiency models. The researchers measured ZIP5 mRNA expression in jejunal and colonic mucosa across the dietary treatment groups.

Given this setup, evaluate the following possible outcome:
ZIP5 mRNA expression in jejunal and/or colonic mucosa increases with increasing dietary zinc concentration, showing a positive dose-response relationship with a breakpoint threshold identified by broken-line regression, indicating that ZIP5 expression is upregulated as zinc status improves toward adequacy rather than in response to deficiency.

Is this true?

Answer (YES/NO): NO